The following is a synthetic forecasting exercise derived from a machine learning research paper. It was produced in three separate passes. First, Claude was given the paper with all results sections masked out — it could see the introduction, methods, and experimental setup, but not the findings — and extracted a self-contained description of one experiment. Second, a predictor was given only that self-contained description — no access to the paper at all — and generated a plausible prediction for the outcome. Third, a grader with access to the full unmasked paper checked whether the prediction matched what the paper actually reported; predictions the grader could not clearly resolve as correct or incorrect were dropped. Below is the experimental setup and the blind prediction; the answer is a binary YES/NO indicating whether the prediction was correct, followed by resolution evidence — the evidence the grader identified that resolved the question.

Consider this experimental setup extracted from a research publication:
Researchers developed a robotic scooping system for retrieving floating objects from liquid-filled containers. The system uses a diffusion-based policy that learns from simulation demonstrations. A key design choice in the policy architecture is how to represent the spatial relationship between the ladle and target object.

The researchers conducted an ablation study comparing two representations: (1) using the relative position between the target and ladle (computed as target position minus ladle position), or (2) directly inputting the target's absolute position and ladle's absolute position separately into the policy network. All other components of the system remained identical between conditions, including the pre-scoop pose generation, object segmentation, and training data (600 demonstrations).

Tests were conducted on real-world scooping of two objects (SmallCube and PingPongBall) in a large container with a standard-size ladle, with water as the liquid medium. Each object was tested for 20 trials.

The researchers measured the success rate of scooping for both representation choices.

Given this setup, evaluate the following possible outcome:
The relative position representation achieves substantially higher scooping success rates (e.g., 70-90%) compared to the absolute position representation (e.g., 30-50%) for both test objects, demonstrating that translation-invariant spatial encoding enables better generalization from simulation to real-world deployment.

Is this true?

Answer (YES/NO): NO